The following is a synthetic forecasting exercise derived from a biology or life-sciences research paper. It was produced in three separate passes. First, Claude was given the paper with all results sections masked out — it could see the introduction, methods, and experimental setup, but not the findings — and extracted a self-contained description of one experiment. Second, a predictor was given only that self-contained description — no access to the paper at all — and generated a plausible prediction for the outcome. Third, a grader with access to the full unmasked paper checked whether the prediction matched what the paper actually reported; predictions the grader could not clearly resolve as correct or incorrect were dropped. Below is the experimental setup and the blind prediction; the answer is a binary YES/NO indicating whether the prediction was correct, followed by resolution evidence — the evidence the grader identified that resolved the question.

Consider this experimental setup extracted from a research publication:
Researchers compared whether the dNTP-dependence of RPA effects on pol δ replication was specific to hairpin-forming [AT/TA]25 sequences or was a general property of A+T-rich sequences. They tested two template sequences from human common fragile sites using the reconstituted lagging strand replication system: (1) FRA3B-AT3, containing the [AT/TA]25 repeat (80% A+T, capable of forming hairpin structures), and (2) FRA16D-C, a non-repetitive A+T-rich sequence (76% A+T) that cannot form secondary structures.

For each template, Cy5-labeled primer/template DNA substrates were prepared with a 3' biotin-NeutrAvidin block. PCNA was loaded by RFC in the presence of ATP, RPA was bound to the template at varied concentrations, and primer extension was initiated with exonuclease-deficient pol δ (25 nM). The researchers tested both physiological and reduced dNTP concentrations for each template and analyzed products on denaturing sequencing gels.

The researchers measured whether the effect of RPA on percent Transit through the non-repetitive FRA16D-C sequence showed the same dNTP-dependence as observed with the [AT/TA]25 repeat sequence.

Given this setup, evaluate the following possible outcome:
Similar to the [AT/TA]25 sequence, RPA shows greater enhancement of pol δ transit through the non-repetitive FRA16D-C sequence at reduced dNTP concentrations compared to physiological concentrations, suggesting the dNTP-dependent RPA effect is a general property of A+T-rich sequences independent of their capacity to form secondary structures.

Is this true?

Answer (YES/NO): NO